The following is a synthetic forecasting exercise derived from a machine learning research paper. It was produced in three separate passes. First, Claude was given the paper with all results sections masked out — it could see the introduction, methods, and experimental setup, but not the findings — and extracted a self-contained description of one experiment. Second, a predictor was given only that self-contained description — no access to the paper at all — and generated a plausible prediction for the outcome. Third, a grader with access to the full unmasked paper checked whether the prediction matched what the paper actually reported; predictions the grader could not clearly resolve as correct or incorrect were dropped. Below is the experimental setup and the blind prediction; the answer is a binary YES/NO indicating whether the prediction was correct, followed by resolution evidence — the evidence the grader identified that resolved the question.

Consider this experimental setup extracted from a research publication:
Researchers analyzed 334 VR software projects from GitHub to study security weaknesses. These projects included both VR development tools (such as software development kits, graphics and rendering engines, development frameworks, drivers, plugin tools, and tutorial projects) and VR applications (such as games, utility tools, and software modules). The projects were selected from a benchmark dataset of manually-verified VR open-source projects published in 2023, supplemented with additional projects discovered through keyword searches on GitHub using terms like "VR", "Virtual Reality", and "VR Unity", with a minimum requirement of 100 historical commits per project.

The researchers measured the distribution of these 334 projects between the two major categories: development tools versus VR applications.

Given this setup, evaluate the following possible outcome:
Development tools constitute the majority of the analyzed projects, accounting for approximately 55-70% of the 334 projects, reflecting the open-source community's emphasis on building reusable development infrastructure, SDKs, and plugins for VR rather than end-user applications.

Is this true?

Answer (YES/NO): NO